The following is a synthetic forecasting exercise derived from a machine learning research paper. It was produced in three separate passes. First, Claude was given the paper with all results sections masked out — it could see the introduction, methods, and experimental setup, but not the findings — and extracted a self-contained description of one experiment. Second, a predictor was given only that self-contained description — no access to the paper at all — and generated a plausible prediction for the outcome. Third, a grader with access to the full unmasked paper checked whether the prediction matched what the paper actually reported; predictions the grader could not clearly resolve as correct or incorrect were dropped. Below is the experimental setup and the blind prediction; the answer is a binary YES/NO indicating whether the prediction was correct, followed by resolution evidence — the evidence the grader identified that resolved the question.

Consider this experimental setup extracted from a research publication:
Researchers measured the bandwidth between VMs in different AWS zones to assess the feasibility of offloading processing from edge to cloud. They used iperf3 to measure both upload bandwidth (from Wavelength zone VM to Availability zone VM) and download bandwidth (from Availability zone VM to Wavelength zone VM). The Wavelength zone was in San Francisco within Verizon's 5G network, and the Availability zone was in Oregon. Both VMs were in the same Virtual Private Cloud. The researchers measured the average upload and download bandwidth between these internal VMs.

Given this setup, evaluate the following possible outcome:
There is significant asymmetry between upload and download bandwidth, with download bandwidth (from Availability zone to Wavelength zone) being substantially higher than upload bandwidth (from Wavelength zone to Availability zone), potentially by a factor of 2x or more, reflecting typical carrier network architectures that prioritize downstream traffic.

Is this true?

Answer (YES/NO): NO